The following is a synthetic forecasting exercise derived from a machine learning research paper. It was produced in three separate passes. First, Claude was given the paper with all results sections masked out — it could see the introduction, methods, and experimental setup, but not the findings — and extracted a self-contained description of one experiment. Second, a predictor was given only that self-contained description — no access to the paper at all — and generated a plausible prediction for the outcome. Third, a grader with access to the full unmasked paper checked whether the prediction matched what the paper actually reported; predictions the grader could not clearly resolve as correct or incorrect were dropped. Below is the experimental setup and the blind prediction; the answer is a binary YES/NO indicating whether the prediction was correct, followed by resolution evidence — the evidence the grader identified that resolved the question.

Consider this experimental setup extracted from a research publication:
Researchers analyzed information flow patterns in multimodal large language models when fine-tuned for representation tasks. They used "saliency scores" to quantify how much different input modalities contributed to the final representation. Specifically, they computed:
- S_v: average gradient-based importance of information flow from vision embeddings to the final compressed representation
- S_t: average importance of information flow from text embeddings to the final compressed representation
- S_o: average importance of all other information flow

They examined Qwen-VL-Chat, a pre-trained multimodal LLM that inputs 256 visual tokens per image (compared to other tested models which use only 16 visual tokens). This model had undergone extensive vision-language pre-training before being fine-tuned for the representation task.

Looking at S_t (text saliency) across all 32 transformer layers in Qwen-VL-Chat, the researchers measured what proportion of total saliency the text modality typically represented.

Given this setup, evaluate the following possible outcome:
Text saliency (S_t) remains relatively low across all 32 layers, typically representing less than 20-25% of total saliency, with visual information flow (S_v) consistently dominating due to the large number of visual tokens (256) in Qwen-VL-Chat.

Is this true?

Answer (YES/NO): NO